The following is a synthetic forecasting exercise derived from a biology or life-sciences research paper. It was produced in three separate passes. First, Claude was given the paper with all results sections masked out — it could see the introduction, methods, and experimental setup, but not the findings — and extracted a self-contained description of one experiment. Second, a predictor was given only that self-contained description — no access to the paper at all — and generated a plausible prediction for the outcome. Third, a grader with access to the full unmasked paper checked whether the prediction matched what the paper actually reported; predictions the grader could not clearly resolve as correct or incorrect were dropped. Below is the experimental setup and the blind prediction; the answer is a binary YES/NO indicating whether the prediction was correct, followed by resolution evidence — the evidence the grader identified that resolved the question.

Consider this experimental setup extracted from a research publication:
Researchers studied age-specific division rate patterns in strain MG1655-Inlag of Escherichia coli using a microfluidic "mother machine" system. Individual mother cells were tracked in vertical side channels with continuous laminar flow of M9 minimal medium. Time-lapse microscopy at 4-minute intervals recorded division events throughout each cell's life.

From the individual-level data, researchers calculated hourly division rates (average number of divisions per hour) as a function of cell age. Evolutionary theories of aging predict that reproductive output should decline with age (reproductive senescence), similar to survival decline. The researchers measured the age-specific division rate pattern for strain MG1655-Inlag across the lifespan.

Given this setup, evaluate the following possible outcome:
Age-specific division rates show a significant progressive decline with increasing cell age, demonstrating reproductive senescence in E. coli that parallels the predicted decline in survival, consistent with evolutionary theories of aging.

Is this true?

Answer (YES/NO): NO